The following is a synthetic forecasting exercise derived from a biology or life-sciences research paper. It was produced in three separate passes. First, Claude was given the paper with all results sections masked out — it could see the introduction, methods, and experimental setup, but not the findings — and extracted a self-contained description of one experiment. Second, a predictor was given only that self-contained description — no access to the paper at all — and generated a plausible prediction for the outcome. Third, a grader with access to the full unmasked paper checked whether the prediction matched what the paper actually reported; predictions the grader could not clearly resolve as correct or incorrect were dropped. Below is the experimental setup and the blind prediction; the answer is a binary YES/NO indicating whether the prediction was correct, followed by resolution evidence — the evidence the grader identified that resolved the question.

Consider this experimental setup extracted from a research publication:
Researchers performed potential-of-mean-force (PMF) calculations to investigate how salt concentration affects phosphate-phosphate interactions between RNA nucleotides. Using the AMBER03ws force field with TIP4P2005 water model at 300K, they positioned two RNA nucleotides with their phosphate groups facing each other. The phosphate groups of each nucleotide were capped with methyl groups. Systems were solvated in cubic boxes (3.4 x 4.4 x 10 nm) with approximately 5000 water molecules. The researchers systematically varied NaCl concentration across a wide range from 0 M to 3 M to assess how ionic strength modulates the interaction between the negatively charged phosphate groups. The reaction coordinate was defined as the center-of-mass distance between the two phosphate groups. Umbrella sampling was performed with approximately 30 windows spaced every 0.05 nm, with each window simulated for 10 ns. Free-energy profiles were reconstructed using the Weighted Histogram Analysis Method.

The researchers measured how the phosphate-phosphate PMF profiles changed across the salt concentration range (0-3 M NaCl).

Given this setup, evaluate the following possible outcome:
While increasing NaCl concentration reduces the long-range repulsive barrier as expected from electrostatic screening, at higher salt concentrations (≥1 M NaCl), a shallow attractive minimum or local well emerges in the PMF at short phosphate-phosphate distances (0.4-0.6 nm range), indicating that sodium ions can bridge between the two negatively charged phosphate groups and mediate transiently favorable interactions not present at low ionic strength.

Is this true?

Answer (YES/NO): NO